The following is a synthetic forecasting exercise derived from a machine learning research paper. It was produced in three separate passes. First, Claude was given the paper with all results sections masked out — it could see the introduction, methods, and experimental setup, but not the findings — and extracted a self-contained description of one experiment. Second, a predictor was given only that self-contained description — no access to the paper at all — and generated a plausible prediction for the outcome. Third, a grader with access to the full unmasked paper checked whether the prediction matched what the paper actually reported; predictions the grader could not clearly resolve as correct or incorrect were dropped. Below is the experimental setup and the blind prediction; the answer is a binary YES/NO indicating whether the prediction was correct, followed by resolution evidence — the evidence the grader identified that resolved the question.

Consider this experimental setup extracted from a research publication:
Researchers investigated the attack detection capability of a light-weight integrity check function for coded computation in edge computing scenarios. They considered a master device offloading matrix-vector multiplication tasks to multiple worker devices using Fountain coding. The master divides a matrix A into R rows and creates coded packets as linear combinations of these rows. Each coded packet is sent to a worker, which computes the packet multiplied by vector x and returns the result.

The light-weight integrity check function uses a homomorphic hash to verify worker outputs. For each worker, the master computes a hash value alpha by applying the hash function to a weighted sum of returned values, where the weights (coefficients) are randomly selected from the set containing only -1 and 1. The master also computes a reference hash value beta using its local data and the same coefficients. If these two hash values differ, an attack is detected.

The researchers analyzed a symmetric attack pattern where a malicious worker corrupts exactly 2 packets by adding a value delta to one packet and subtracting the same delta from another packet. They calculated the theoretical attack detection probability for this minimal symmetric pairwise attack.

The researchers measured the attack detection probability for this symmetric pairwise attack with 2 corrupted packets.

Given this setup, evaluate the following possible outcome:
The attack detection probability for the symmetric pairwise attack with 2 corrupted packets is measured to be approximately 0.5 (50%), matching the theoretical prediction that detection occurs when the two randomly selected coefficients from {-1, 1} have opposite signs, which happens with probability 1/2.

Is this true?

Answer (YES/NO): YES